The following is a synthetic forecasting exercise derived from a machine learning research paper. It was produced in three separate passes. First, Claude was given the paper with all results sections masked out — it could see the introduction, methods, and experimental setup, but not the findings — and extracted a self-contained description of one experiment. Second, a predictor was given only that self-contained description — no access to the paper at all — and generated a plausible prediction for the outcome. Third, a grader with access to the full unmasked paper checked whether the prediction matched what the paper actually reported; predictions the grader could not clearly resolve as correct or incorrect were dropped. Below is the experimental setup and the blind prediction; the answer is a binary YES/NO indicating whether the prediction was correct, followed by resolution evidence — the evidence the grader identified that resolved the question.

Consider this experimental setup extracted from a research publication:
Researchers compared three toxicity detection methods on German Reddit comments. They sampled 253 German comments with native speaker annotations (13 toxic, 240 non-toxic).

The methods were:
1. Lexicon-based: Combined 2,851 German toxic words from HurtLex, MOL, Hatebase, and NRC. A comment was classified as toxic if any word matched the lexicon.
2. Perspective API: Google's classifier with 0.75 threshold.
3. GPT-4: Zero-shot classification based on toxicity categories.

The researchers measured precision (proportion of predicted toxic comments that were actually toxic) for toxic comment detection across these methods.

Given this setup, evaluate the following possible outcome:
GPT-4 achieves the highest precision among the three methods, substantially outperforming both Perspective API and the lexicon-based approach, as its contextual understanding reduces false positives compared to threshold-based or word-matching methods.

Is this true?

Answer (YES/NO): NO